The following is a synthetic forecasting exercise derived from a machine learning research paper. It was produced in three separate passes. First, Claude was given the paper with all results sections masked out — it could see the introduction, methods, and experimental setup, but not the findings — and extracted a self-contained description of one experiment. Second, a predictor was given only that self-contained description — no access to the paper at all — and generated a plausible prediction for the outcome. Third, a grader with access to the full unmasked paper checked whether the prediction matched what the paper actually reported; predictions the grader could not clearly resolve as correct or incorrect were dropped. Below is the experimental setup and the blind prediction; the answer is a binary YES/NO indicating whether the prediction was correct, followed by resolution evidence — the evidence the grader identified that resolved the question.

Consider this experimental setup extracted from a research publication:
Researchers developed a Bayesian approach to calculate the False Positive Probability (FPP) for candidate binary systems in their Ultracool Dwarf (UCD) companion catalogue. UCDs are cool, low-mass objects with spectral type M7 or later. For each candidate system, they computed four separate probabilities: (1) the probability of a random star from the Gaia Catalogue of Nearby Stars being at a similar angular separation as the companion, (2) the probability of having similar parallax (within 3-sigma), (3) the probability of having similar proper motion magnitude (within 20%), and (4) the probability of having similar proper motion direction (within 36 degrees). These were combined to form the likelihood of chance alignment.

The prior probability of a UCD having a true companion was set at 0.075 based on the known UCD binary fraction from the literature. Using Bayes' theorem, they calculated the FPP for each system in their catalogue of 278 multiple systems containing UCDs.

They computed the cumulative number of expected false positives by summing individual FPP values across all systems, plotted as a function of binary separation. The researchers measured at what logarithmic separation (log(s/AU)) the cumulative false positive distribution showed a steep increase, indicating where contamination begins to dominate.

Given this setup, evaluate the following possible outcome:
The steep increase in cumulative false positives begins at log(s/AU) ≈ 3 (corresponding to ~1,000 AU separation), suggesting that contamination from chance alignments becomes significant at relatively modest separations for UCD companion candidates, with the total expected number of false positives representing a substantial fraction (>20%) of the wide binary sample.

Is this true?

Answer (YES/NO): NO